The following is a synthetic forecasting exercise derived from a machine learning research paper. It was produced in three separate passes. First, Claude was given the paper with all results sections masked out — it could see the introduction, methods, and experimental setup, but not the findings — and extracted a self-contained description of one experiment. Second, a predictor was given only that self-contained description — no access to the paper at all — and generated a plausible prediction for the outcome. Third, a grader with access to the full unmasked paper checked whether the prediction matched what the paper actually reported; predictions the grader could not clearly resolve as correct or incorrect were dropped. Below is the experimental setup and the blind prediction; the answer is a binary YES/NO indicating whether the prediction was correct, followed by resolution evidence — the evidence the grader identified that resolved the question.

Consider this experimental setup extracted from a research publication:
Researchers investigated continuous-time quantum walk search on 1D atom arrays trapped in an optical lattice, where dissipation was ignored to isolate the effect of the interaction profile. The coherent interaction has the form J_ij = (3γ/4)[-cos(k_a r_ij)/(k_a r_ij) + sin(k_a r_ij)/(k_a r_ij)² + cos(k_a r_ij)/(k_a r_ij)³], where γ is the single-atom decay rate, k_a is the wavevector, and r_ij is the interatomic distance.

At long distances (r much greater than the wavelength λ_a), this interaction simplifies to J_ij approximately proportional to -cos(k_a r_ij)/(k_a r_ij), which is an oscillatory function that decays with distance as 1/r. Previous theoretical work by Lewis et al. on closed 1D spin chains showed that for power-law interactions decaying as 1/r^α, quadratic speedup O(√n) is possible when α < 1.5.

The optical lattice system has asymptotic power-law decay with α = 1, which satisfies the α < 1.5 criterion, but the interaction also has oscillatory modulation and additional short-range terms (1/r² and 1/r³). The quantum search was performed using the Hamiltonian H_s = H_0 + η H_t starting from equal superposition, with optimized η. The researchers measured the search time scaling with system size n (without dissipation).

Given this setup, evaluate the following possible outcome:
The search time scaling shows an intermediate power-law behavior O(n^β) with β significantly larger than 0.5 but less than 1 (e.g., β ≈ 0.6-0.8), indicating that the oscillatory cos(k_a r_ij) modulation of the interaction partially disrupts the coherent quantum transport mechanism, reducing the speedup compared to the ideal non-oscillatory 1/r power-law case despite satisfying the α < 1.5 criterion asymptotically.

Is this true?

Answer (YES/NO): YES